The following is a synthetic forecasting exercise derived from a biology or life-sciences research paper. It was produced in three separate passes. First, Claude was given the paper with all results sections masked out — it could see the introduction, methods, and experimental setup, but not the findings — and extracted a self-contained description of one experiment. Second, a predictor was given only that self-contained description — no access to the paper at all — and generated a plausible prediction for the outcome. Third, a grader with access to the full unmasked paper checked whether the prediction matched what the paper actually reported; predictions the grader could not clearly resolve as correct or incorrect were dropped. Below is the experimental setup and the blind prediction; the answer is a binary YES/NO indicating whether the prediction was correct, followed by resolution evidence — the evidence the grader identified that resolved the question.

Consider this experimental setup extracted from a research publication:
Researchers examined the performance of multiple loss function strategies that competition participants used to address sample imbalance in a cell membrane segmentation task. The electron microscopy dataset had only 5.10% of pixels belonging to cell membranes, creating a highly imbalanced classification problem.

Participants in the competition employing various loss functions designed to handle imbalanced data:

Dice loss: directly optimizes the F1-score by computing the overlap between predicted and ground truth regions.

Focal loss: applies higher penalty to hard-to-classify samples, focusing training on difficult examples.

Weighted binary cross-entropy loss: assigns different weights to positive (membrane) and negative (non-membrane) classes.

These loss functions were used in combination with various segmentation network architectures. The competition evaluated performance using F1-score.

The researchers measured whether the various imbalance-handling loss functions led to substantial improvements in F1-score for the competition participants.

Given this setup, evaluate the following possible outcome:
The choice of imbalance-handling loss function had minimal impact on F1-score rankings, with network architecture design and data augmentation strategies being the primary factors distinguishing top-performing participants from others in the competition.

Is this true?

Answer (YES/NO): NO